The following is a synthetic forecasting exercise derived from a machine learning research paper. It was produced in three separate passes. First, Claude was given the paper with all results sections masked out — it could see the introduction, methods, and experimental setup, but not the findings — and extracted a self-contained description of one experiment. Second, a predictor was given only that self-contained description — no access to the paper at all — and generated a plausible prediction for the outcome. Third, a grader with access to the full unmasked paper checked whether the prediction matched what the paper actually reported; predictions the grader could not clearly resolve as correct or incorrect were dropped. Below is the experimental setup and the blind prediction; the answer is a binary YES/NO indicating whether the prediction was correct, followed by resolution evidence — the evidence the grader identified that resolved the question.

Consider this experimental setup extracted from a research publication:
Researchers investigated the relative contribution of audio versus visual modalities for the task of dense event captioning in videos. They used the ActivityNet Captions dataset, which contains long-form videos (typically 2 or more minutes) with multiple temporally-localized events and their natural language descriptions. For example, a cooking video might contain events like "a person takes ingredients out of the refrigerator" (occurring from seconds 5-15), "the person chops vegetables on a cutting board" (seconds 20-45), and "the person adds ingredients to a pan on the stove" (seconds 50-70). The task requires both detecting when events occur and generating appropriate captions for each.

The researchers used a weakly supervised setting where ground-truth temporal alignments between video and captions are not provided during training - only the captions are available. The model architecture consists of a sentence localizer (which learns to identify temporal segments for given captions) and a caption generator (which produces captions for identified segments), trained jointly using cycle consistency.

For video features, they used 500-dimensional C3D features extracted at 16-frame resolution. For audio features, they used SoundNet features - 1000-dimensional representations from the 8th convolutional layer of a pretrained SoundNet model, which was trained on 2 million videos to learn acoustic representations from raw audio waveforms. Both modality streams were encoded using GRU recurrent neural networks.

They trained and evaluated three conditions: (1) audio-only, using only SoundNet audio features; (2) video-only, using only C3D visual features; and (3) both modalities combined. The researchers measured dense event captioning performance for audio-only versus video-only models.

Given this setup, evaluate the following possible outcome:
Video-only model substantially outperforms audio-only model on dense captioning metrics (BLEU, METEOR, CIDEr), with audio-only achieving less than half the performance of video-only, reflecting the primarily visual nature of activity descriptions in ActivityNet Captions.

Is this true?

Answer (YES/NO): NO